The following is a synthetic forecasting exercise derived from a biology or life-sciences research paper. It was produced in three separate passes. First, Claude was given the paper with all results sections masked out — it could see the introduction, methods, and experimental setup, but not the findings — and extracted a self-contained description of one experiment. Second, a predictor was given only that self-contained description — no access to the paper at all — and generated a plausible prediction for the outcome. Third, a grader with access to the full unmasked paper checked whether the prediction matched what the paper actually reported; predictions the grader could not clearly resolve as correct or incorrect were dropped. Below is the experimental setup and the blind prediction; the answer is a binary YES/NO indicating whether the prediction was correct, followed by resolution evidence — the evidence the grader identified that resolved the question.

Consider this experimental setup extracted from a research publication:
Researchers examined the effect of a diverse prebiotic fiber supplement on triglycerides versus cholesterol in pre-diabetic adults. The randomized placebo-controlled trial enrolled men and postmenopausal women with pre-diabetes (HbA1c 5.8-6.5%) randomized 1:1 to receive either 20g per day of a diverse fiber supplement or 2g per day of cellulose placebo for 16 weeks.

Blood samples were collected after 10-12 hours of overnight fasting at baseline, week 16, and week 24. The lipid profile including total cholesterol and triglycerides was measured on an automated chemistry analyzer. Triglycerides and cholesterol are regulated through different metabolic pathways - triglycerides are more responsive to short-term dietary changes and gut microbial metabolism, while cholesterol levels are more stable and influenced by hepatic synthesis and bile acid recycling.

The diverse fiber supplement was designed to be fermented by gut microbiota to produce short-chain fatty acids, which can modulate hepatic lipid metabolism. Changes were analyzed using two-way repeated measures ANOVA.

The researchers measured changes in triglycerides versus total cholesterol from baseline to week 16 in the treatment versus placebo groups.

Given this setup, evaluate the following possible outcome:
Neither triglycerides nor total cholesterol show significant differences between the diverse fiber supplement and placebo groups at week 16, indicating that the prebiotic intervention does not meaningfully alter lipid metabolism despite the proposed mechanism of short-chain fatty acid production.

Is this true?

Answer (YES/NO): YES